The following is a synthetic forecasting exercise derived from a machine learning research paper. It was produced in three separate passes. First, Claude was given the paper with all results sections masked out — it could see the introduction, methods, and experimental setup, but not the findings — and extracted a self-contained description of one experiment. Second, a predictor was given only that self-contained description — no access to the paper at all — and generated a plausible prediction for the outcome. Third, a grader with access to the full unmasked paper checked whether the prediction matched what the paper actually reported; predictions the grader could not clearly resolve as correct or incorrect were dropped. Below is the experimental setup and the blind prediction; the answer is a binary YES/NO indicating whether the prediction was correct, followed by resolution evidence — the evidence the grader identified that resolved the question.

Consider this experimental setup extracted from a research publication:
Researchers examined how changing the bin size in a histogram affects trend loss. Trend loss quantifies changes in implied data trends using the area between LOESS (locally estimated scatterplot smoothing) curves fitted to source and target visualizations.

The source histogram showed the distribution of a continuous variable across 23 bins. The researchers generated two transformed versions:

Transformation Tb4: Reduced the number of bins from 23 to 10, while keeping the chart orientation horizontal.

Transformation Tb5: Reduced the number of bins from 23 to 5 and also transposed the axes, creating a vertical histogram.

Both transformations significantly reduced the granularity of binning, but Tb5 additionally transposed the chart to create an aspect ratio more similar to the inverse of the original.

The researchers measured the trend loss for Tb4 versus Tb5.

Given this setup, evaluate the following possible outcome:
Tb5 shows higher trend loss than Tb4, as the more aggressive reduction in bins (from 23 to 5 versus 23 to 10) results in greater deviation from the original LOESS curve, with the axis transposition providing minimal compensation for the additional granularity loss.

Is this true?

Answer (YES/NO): NO